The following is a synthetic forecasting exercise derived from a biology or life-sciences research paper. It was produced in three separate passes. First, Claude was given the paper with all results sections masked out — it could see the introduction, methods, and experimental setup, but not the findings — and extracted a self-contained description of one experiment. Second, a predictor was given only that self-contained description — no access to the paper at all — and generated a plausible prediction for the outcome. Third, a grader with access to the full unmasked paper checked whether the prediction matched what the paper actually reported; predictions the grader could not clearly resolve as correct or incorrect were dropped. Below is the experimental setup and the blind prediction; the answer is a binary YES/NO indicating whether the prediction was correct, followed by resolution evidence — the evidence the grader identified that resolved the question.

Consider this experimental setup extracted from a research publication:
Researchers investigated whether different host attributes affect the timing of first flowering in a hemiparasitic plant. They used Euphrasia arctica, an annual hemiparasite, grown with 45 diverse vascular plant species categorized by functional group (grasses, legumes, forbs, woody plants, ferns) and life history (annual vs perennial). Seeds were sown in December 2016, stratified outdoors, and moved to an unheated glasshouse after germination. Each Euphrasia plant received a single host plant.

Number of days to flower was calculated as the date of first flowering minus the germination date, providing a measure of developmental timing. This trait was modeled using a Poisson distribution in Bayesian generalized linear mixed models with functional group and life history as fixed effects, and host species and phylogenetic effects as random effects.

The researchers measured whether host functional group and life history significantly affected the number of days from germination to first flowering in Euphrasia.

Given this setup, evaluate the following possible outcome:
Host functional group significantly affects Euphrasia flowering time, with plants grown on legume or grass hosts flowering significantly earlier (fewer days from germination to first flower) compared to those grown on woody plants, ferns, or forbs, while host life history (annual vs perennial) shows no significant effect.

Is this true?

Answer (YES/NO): NO